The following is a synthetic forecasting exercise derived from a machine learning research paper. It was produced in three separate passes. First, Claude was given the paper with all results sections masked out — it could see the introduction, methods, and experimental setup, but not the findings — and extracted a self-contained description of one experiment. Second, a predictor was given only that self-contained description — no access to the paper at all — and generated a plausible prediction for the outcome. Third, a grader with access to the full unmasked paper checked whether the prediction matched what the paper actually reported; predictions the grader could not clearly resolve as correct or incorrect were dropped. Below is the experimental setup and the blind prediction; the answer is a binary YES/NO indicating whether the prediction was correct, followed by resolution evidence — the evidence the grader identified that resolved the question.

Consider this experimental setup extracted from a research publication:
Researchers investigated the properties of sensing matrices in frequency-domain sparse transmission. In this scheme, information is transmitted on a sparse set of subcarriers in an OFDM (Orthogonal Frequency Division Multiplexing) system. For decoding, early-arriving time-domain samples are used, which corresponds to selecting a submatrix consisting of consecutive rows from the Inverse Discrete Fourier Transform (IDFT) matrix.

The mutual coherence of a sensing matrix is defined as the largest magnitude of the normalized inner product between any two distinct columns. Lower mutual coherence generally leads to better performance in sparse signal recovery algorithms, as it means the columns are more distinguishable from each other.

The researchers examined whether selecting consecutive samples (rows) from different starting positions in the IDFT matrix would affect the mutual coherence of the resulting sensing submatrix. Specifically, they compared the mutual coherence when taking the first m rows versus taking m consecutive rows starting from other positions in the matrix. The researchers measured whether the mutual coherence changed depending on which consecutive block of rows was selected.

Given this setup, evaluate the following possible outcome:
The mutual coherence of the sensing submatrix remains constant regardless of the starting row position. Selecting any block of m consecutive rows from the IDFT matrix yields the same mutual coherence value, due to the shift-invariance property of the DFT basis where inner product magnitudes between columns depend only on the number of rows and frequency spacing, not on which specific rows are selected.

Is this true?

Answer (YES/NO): YES